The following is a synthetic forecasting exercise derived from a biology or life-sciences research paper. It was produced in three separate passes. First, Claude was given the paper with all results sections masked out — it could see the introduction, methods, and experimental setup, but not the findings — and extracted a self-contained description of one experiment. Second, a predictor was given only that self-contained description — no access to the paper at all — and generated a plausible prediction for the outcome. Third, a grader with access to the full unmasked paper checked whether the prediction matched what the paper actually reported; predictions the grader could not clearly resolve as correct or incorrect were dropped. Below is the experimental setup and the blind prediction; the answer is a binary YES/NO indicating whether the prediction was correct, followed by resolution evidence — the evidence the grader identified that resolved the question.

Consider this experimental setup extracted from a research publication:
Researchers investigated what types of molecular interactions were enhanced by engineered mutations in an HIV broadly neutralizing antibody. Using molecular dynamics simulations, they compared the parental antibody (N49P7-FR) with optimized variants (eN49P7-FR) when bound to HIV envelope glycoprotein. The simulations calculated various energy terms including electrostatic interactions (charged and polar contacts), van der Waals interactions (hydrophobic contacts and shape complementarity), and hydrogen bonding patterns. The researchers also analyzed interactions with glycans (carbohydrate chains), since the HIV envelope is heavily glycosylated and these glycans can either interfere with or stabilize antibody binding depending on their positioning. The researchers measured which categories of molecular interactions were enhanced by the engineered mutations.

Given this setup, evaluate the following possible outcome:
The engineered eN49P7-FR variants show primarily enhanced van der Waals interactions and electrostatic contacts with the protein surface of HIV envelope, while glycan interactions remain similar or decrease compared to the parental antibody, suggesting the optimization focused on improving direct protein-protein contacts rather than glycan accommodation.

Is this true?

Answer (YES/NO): NO